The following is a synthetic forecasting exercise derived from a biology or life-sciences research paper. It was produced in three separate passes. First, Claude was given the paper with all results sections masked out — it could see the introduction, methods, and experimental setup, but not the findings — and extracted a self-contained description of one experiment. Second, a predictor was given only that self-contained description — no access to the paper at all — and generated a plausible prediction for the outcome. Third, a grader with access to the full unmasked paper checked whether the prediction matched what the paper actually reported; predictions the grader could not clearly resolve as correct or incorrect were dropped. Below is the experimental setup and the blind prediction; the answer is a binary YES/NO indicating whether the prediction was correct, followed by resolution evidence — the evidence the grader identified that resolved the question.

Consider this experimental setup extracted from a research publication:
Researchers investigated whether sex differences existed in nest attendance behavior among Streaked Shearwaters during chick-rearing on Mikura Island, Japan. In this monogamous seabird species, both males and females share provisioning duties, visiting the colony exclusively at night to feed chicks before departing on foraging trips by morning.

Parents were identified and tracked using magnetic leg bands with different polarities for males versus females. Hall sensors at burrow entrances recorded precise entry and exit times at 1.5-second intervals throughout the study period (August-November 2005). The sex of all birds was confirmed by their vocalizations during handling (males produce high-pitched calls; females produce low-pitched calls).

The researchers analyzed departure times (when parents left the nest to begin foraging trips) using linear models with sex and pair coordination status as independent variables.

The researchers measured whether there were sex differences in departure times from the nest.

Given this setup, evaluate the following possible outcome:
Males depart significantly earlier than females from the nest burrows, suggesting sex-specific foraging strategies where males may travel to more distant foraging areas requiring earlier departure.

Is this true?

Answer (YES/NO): NO